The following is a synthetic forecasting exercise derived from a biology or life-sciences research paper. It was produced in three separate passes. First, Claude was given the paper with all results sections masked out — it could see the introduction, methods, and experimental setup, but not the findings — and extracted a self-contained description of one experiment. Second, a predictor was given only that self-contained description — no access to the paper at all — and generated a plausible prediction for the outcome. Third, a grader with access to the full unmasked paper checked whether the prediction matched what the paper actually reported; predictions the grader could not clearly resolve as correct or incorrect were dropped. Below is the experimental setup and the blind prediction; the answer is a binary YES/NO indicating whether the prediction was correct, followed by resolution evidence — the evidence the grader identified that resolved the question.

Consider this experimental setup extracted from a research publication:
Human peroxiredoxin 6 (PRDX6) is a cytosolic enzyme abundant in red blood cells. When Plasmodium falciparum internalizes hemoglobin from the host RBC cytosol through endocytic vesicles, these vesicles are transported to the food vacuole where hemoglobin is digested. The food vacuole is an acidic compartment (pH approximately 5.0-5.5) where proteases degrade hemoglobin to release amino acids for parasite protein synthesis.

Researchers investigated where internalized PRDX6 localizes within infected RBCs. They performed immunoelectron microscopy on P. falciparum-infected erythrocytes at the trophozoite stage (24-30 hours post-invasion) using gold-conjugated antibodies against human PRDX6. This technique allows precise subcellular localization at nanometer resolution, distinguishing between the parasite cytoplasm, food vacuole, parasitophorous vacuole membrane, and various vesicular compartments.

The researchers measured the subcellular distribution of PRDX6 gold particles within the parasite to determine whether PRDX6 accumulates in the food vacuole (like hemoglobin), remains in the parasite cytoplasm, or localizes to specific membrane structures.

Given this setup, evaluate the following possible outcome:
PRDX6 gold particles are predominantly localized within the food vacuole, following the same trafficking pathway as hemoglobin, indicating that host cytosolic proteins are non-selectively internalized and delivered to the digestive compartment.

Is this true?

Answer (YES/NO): NO